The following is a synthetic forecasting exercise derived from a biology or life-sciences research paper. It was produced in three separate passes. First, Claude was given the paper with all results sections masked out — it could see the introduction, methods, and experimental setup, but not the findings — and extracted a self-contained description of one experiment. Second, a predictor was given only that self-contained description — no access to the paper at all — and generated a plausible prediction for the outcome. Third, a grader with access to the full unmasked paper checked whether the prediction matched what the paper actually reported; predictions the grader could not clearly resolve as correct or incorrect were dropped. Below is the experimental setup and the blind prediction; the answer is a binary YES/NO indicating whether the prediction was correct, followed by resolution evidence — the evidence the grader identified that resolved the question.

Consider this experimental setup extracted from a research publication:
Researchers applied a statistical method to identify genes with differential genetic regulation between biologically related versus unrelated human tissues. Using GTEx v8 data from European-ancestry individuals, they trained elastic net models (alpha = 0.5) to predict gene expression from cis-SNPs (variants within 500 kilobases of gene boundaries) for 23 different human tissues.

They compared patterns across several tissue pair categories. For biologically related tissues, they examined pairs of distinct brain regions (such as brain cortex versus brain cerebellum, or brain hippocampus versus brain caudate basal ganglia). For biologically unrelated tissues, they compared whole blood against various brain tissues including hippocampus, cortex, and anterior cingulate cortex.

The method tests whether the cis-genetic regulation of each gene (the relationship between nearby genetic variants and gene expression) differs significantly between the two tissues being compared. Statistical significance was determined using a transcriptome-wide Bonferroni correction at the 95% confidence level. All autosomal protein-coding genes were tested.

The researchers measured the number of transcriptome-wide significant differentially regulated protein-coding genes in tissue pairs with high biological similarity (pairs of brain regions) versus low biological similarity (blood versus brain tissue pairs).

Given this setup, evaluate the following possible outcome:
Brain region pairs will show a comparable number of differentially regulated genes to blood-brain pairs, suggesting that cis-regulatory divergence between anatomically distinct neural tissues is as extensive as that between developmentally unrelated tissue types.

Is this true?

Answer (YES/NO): NO